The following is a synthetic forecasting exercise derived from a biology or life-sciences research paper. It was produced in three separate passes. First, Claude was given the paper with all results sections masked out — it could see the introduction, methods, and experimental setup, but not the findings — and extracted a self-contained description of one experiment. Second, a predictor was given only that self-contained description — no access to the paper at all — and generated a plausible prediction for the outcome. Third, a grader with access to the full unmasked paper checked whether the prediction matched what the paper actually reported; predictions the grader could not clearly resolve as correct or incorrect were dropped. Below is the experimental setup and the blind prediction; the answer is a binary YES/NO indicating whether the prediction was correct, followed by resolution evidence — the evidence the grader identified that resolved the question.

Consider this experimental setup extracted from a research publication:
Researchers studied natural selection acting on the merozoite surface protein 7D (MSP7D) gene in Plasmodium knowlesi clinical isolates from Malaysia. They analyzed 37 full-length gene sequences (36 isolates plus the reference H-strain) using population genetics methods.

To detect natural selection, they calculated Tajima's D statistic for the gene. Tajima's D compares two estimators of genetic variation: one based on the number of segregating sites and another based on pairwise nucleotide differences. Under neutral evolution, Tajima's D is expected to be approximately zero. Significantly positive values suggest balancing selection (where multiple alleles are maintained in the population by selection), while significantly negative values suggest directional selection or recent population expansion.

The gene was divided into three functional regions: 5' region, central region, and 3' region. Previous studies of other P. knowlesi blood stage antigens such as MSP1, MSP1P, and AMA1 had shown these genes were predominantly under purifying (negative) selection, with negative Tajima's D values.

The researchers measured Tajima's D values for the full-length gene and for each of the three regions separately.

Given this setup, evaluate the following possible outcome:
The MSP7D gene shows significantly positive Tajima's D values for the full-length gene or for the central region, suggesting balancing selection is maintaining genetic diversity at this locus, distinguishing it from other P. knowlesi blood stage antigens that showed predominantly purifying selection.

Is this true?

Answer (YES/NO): YES